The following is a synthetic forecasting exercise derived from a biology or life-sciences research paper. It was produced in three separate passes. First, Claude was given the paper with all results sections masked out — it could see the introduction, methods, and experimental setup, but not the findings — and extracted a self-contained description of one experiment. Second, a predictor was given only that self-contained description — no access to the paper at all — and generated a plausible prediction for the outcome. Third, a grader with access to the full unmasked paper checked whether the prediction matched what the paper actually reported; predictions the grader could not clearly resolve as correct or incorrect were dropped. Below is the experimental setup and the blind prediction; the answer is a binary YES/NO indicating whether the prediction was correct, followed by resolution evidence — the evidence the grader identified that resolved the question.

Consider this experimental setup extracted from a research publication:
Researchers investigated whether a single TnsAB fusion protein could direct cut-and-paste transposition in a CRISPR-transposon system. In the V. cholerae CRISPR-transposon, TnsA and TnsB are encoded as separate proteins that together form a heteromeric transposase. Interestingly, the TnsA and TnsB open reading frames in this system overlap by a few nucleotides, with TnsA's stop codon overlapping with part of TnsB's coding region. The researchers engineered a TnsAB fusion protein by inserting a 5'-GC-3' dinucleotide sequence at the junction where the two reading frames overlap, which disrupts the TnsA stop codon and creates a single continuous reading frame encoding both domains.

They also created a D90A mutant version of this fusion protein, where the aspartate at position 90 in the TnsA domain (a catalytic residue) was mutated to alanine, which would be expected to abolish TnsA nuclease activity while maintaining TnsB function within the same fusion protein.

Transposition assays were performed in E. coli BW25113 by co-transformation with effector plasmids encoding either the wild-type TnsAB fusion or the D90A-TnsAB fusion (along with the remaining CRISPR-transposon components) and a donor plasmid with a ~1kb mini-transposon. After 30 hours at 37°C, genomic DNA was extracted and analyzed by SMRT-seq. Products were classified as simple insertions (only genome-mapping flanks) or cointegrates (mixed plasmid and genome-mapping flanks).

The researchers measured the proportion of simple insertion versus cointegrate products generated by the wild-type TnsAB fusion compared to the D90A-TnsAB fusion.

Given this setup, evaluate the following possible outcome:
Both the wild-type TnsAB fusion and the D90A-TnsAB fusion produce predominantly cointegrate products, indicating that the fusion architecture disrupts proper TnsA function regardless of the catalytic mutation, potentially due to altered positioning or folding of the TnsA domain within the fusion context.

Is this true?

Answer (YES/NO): NO